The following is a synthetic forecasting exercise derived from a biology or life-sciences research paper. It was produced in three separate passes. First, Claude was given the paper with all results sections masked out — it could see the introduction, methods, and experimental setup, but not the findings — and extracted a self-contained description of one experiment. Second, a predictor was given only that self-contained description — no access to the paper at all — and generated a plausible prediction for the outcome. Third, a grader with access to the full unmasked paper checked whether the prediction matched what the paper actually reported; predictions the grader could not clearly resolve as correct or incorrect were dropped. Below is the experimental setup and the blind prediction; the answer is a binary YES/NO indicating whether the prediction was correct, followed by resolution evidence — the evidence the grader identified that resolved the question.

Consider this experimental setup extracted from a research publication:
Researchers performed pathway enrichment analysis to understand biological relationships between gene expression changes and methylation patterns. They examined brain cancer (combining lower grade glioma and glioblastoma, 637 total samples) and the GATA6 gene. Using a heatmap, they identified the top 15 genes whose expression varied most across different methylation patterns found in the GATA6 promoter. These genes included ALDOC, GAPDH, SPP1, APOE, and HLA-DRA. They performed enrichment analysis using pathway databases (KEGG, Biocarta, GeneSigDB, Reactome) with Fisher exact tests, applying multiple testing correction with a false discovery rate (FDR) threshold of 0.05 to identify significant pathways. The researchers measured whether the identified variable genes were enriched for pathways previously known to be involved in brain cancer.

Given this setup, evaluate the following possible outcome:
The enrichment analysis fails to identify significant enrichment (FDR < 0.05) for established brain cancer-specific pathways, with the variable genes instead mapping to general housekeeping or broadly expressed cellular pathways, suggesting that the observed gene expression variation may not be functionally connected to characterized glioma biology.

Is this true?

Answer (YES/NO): NO